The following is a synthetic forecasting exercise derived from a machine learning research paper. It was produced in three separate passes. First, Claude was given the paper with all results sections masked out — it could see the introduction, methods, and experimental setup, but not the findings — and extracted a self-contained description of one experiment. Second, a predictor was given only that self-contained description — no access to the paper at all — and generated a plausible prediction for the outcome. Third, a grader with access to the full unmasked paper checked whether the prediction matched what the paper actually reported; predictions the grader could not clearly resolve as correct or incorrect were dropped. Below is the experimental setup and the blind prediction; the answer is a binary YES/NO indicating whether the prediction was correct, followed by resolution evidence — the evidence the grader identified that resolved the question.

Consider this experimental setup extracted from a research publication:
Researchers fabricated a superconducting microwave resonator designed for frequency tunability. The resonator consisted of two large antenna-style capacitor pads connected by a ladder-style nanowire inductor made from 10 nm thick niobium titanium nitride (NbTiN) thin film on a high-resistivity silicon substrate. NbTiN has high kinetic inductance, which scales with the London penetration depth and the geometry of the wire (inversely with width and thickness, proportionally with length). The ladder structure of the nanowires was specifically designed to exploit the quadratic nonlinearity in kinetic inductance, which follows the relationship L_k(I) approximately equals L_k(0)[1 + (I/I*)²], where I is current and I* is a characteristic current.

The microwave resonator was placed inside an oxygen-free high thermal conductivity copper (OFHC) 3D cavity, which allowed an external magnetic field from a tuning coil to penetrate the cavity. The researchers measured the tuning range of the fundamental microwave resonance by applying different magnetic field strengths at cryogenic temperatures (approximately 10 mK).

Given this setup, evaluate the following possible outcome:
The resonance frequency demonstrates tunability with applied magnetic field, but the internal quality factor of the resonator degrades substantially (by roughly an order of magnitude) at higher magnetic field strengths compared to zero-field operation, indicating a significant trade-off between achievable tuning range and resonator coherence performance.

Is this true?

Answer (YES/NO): NO